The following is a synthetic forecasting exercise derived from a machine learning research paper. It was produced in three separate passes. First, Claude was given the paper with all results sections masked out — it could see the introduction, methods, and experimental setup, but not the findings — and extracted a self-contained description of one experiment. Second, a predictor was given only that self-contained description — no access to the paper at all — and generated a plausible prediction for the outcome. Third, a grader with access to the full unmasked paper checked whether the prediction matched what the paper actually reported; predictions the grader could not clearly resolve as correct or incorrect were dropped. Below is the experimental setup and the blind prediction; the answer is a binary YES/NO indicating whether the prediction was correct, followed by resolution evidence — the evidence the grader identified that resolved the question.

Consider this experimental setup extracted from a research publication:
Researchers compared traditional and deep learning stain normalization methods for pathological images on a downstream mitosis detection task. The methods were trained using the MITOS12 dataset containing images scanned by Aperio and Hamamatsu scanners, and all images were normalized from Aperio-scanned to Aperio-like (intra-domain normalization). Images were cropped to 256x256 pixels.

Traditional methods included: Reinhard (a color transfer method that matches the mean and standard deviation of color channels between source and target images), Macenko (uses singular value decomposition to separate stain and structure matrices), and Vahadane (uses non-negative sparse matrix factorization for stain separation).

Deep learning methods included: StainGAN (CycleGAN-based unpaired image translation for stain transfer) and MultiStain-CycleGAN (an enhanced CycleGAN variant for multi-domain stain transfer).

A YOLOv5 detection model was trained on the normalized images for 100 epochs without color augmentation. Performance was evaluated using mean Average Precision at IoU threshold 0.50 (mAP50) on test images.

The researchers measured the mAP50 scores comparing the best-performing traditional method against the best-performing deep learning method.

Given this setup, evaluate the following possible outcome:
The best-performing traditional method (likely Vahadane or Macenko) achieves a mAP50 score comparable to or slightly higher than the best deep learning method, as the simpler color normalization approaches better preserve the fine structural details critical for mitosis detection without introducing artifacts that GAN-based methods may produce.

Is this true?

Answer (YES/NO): YES